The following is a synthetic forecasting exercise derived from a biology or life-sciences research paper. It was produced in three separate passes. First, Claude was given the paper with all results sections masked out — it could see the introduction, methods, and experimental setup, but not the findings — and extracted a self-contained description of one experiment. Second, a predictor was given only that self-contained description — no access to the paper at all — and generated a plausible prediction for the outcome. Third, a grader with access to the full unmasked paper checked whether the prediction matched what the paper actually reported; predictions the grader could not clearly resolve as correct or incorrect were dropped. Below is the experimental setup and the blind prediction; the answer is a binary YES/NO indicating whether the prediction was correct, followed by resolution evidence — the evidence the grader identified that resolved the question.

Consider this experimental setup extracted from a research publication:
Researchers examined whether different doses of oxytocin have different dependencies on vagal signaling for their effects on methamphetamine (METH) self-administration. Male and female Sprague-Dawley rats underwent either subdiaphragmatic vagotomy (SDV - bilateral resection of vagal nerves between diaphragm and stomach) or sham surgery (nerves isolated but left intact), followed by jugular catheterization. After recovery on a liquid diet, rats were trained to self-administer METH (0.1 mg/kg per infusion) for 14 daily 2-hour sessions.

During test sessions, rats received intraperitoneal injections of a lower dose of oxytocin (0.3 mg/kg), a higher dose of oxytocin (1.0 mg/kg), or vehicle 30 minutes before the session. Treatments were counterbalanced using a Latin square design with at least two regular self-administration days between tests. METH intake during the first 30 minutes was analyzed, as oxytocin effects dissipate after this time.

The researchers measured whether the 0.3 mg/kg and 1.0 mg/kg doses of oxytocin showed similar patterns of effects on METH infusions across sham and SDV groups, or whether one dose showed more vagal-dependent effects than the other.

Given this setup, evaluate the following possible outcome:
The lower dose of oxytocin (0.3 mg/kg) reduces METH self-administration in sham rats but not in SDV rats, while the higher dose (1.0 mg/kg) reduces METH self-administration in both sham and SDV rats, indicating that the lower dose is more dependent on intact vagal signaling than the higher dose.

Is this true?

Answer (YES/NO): YES